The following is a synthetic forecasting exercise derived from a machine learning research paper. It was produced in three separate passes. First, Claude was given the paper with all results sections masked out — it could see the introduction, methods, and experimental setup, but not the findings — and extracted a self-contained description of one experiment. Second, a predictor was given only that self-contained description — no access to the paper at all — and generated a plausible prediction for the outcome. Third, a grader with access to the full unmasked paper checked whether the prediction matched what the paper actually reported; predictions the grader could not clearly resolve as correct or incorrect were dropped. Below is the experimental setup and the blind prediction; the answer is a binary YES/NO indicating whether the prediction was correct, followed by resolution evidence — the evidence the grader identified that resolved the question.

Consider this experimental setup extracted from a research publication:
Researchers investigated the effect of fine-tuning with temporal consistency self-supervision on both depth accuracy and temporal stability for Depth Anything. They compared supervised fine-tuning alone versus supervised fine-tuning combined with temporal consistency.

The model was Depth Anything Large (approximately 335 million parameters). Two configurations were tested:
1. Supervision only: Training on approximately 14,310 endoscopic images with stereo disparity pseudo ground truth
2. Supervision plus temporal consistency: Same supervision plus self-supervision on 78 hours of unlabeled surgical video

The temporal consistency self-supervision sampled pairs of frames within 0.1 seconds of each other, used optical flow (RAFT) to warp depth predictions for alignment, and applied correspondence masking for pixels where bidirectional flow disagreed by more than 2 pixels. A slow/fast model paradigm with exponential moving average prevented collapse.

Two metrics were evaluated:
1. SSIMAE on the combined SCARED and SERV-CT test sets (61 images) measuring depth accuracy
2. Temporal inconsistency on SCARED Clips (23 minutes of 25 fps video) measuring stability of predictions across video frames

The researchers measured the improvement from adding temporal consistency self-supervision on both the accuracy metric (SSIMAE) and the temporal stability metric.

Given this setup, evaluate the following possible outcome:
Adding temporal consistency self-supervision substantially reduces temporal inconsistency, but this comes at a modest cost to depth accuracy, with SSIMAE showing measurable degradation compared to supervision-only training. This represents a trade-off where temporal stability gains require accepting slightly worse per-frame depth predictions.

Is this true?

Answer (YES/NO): NO